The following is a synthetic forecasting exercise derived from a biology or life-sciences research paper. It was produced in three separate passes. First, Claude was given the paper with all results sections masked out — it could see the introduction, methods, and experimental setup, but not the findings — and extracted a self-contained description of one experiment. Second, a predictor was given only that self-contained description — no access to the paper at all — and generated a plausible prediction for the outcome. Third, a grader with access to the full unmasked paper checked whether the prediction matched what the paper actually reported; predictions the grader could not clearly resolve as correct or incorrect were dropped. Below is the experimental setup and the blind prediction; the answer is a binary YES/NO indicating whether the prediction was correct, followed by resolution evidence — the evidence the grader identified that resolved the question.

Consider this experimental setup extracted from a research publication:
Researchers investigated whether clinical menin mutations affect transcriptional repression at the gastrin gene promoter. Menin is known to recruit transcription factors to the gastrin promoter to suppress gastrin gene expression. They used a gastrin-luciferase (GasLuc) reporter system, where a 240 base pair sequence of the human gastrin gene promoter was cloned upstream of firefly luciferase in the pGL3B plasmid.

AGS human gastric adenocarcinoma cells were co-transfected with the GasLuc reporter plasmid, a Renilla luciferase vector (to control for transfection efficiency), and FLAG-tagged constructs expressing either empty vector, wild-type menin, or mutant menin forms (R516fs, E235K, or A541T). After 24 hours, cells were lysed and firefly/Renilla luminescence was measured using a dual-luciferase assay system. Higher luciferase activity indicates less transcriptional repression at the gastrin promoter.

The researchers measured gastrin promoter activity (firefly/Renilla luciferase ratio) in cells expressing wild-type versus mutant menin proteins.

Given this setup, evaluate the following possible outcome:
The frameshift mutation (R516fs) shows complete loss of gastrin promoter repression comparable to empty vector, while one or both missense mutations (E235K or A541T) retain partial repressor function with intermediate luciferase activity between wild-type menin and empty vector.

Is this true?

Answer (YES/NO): NO